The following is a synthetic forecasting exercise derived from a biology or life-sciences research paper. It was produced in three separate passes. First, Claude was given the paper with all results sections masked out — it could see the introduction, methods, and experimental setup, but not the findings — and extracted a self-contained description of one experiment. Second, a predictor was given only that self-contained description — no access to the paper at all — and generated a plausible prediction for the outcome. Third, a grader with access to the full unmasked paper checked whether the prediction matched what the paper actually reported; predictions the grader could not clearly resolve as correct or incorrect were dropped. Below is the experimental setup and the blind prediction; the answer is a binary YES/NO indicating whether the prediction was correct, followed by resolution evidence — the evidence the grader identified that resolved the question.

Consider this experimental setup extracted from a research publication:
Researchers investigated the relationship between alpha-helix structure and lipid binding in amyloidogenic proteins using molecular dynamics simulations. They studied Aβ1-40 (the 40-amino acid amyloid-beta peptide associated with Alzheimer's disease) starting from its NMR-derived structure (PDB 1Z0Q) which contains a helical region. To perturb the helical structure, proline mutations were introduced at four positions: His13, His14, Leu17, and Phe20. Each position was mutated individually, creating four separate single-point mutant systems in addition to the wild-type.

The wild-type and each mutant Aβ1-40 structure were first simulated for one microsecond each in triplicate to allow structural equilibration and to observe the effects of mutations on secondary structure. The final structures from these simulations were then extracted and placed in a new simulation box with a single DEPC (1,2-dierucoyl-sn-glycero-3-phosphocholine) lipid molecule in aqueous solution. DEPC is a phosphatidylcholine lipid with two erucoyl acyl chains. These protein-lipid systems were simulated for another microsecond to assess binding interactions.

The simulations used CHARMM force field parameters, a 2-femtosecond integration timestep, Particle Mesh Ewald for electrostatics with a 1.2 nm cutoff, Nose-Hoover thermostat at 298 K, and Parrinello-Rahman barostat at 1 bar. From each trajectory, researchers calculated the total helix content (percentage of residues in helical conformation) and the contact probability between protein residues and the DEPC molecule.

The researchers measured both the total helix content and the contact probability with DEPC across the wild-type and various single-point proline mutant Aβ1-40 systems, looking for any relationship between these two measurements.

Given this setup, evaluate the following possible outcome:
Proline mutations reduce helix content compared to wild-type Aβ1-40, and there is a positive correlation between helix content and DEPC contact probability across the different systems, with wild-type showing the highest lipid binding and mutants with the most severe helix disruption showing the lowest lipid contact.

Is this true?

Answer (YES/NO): NO